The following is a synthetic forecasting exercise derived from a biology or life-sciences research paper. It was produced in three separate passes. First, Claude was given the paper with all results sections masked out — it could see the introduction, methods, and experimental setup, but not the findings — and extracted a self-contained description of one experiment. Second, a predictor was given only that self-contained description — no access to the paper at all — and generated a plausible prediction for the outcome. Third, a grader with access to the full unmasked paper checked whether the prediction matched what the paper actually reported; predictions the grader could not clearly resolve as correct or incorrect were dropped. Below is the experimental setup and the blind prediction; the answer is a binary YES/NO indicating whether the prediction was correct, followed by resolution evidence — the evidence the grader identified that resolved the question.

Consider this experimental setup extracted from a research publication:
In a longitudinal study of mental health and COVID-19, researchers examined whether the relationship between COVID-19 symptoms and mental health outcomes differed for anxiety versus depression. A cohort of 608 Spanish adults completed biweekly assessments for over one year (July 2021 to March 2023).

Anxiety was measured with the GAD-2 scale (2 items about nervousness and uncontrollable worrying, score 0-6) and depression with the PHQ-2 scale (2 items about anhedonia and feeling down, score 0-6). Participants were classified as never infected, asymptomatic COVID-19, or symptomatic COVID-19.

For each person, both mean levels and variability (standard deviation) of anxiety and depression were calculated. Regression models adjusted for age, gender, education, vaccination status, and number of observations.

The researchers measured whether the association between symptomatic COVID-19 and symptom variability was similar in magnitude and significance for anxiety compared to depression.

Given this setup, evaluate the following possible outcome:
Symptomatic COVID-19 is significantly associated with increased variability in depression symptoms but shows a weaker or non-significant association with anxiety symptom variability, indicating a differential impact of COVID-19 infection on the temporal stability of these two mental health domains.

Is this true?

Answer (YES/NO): NO